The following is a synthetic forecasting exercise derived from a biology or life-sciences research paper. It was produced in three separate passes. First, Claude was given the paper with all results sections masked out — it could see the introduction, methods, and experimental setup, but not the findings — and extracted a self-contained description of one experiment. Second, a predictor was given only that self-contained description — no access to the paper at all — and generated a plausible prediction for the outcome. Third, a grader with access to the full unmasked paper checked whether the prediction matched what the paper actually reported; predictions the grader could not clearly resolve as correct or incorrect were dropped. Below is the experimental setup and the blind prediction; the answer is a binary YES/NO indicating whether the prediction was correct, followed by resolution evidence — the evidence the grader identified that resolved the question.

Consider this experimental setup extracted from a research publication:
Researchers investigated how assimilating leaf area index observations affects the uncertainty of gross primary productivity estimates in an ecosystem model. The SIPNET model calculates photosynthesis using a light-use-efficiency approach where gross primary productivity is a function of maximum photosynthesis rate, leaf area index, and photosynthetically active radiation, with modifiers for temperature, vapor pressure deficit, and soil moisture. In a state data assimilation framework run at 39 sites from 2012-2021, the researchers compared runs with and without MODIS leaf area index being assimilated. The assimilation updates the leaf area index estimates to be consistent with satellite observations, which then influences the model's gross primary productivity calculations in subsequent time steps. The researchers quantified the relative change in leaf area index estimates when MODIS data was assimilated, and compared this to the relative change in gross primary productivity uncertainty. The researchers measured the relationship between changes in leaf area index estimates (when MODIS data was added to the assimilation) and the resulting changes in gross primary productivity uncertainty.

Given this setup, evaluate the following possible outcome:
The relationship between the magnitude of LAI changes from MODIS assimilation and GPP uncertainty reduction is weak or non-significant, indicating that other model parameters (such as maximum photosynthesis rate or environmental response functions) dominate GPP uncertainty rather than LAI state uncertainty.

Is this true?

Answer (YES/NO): NO